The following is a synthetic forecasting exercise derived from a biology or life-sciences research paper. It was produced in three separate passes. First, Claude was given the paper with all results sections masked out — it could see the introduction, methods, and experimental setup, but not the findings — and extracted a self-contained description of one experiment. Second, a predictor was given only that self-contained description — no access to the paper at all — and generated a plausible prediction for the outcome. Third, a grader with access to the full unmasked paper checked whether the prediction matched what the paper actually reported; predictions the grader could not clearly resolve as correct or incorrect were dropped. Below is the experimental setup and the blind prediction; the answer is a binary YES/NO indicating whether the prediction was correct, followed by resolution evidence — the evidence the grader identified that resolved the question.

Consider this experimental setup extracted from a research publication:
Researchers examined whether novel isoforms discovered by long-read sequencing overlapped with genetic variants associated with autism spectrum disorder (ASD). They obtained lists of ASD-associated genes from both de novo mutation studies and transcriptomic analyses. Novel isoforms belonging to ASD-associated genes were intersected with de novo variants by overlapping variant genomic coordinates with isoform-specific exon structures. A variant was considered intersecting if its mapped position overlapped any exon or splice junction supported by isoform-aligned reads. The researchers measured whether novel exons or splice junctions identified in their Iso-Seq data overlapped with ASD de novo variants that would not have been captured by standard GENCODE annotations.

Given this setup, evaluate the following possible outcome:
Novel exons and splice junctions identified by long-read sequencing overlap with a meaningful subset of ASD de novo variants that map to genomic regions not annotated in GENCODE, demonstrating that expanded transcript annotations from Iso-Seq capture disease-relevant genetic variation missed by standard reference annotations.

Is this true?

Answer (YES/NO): YES